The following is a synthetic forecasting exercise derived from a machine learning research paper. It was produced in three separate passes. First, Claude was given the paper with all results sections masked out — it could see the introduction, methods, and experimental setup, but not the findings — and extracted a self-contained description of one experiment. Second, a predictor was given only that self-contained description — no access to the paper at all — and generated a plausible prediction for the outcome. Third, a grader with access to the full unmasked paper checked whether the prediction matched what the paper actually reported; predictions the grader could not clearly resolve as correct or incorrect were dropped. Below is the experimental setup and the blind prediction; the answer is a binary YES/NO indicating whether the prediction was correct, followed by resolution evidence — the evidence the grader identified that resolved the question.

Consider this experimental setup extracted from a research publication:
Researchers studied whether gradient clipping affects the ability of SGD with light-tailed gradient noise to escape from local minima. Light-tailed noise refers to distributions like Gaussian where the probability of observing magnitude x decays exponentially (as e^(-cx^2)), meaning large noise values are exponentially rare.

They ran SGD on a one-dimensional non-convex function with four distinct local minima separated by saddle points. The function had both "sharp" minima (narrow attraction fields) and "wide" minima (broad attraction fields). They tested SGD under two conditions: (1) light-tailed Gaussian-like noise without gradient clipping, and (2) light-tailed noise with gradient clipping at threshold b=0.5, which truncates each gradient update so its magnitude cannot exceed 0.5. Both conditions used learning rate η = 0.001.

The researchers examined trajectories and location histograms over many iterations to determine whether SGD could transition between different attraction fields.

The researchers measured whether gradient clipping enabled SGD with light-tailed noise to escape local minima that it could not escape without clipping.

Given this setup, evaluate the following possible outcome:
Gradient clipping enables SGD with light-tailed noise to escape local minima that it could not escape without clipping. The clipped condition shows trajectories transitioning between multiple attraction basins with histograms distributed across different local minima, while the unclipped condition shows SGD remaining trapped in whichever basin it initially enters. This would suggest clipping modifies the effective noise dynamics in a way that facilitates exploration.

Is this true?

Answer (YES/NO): NO